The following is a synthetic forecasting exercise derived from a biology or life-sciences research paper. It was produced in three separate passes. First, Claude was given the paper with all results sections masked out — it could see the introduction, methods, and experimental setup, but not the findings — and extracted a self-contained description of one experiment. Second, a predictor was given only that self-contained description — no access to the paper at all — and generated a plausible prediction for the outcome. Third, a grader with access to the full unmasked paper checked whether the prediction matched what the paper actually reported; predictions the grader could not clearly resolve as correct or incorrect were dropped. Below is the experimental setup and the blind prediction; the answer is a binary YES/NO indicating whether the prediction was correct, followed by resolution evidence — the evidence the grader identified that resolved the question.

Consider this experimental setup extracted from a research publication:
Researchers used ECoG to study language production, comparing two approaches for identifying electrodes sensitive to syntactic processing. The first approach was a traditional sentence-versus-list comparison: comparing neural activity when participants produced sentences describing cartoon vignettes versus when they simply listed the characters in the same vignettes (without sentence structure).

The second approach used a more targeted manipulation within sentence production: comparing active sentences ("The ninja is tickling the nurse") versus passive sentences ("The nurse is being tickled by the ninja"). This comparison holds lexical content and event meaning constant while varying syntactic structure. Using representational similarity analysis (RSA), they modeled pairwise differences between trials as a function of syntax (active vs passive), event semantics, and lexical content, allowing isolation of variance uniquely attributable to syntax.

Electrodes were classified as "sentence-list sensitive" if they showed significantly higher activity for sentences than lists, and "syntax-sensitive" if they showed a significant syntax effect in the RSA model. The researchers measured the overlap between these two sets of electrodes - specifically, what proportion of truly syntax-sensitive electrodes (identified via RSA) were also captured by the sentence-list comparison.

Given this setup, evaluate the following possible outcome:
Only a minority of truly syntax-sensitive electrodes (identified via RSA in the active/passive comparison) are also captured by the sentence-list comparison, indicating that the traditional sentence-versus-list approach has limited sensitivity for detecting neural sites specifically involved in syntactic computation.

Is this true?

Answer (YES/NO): YES